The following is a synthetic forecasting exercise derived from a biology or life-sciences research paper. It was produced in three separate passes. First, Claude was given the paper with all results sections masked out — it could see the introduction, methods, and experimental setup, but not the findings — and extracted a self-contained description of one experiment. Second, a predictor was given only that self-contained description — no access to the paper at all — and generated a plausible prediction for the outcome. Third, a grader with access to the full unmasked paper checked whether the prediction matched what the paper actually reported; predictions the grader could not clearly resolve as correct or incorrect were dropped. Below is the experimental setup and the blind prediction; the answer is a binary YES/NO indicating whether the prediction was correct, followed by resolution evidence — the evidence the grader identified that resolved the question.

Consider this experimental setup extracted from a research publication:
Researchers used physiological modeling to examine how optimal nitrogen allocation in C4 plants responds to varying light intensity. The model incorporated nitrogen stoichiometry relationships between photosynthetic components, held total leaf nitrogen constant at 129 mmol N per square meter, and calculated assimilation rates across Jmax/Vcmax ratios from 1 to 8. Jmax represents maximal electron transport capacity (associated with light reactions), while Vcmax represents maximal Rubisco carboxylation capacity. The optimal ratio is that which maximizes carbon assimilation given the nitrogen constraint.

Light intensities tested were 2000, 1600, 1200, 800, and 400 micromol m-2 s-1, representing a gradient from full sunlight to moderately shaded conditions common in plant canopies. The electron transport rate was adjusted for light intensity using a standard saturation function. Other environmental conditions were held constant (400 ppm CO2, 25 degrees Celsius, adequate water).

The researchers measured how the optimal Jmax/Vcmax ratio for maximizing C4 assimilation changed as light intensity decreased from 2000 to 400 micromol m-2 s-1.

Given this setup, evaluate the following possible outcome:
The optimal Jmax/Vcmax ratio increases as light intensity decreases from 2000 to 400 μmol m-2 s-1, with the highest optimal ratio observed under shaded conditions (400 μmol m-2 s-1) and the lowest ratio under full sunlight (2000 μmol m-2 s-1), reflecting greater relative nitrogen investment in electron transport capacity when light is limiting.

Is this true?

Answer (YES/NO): YES